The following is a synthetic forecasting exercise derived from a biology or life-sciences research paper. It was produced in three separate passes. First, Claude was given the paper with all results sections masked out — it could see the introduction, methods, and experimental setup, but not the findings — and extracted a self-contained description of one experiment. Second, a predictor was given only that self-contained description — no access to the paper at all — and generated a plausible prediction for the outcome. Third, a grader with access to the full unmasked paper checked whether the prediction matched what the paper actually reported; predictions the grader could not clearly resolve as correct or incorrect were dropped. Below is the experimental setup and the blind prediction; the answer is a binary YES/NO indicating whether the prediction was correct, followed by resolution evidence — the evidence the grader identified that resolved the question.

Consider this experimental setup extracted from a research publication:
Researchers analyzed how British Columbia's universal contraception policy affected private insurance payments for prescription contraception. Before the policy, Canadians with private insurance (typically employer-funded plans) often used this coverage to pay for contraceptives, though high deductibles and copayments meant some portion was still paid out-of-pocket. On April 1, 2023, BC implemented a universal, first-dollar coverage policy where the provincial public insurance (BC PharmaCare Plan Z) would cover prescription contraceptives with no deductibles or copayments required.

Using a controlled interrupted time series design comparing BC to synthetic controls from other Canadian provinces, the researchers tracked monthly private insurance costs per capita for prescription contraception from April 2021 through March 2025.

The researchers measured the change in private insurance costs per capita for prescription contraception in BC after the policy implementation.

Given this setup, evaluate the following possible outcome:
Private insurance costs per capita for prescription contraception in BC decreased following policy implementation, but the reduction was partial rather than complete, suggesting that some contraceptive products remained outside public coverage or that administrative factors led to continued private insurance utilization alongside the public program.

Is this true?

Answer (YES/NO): NO